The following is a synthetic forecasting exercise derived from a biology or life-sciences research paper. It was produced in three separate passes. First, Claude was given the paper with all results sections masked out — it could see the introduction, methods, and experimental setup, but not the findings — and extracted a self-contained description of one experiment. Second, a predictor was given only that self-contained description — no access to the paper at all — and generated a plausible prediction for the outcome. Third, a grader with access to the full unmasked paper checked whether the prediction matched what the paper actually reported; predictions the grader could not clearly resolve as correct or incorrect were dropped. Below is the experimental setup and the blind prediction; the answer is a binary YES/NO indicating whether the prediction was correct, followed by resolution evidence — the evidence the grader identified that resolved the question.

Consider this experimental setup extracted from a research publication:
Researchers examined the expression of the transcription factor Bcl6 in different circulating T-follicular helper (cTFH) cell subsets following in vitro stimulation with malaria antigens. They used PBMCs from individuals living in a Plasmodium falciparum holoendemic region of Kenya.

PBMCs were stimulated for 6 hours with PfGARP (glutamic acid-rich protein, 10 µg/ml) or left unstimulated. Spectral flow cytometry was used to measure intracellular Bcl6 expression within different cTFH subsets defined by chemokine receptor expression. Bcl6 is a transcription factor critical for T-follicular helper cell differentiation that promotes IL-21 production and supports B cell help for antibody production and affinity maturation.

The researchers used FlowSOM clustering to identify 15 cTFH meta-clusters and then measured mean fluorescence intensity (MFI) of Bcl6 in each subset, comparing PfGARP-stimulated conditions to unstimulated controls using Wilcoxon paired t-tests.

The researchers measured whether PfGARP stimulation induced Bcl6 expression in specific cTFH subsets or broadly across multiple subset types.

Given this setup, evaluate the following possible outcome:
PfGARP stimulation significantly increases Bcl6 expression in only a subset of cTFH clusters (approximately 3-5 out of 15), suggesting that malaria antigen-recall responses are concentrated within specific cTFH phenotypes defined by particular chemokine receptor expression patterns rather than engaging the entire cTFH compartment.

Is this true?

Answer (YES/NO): YES